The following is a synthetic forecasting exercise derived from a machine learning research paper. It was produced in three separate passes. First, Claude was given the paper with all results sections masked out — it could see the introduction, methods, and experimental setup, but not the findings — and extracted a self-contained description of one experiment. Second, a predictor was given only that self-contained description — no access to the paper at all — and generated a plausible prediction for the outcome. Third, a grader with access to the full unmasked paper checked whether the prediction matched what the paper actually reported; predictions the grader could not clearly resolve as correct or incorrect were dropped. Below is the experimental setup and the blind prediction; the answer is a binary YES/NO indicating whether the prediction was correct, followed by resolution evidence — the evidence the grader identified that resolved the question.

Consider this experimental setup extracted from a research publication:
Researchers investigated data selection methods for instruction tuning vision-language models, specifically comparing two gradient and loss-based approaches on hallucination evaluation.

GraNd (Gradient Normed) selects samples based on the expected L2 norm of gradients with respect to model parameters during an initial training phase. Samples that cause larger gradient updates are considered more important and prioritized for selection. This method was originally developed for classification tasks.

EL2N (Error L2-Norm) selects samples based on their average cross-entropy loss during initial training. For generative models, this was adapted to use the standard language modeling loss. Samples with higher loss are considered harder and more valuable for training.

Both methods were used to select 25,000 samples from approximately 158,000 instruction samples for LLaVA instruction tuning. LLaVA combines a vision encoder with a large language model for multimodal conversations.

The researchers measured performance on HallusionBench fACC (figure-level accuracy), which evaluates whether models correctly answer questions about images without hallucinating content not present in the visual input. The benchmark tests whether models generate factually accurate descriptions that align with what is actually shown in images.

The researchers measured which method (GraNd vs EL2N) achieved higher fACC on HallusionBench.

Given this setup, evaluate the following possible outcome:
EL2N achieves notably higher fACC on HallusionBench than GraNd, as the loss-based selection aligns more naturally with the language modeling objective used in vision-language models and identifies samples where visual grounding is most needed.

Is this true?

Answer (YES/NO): NO